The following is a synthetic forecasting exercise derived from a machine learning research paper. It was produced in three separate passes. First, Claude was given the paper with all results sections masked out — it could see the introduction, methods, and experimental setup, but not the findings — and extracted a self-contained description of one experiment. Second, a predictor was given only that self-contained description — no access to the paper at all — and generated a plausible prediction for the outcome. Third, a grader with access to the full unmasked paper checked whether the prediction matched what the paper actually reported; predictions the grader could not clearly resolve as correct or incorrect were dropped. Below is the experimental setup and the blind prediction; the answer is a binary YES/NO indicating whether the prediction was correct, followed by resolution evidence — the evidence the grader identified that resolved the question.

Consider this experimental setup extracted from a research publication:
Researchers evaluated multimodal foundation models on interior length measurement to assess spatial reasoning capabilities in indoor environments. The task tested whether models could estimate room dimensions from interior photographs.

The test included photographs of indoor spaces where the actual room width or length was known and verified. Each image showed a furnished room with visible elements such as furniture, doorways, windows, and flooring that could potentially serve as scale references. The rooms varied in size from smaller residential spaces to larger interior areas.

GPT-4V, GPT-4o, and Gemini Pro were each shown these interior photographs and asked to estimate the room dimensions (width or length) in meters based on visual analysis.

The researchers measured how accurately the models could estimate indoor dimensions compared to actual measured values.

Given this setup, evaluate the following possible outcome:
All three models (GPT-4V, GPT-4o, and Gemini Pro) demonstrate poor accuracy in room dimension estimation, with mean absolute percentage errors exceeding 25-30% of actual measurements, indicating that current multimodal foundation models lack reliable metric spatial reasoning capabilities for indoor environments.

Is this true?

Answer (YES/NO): NO